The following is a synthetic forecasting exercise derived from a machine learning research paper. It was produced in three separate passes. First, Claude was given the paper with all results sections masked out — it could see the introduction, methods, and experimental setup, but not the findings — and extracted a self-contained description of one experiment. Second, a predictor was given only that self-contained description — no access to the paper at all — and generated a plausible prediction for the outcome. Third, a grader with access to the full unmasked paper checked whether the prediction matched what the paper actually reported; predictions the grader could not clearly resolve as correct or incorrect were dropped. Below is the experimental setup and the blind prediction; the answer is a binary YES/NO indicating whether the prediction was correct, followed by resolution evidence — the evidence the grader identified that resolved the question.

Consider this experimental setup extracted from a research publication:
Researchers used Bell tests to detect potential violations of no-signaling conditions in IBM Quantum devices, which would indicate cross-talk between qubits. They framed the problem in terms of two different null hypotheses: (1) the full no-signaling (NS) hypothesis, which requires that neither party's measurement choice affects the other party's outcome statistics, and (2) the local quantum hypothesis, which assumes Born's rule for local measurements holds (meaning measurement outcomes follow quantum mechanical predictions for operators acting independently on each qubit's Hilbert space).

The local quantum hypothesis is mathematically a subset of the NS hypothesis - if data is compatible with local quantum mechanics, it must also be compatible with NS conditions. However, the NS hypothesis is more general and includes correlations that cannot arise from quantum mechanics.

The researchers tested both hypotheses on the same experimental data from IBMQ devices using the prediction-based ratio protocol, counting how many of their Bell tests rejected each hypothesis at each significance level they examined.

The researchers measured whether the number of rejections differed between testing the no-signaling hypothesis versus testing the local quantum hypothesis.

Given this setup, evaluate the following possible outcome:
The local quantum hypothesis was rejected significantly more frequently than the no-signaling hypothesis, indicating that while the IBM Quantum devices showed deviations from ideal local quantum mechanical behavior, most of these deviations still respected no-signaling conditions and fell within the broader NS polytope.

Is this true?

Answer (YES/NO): NO